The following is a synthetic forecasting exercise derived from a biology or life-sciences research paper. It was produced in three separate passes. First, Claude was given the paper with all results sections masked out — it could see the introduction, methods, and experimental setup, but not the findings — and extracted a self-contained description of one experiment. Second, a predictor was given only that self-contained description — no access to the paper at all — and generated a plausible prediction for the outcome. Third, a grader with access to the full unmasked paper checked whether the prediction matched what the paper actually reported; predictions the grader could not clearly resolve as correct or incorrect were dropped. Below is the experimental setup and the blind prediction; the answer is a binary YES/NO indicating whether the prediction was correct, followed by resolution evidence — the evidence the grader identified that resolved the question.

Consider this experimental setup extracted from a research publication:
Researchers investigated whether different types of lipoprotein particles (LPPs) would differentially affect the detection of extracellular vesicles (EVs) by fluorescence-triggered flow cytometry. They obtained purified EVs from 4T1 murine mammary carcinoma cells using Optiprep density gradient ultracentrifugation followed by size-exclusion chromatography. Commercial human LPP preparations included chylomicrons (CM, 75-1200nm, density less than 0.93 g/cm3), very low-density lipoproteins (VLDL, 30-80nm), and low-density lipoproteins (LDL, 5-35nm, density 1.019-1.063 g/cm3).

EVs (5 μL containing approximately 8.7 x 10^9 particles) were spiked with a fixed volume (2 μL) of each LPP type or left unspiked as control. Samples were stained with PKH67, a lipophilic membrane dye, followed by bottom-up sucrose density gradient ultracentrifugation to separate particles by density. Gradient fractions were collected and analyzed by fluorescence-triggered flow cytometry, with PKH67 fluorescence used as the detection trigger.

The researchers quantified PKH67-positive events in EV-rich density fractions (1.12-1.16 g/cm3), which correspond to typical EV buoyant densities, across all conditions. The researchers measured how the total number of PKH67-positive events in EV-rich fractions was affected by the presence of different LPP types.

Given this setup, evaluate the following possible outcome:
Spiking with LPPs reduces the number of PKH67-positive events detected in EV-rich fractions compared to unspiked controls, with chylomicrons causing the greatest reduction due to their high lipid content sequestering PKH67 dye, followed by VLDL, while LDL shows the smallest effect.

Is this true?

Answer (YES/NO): NO